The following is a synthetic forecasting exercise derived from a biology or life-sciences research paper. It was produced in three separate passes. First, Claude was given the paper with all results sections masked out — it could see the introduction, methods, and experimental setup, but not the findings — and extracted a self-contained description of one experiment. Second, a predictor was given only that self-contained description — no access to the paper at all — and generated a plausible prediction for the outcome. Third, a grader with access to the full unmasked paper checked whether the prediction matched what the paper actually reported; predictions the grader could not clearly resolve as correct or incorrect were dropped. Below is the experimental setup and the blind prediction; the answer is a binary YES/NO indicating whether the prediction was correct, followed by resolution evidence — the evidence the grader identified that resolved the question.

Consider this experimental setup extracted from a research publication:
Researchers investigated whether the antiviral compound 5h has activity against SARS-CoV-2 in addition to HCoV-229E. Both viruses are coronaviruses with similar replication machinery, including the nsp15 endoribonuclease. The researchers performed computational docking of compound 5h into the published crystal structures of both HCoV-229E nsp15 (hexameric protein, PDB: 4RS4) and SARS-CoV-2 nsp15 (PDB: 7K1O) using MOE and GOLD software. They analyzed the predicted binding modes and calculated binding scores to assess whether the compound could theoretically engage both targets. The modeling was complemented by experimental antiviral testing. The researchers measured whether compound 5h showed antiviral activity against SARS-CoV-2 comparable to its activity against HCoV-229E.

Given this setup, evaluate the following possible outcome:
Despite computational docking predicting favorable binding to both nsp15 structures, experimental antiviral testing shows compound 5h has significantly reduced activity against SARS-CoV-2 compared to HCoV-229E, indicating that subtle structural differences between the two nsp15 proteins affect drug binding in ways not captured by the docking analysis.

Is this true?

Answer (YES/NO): NO